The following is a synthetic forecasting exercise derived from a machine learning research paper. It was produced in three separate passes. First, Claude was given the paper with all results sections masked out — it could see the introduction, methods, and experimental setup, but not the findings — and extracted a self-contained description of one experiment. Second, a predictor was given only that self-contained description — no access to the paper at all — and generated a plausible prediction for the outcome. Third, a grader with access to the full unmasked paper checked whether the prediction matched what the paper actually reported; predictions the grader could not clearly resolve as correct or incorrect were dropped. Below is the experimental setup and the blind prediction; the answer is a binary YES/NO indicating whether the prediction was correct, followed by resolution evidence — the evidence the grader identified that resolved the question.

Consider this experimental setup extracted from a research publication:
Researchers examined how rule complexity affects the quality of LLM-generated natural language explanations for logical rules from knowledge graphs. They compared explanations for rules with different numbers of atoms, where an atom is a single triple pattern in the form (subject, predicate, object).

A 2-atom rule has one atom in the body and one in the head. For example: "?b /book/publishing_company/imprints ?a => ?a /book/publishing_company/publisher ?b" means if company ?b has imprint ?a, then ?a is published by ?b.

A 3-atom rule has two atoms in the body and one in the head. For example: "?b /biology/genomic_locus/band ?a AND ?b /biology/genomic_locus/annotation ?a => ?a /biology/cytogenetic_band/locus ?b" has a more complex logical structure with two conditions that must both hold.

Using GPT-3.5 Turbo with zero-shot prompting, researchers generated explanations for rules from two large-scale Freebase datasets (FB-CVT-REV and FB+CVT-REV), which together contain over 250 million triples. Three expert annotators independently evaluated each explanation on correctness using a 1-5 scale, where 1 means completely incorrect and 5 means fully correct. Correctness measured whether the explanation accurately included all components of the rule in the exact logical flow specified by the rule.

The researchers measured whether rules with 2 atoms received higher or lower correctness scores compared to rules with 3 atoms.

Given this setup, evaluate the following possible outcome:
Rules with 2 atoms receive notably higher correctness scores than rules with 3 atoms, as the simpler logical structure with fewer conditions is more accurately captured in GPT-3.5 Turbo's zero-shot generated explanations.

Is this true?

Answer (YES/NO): YES